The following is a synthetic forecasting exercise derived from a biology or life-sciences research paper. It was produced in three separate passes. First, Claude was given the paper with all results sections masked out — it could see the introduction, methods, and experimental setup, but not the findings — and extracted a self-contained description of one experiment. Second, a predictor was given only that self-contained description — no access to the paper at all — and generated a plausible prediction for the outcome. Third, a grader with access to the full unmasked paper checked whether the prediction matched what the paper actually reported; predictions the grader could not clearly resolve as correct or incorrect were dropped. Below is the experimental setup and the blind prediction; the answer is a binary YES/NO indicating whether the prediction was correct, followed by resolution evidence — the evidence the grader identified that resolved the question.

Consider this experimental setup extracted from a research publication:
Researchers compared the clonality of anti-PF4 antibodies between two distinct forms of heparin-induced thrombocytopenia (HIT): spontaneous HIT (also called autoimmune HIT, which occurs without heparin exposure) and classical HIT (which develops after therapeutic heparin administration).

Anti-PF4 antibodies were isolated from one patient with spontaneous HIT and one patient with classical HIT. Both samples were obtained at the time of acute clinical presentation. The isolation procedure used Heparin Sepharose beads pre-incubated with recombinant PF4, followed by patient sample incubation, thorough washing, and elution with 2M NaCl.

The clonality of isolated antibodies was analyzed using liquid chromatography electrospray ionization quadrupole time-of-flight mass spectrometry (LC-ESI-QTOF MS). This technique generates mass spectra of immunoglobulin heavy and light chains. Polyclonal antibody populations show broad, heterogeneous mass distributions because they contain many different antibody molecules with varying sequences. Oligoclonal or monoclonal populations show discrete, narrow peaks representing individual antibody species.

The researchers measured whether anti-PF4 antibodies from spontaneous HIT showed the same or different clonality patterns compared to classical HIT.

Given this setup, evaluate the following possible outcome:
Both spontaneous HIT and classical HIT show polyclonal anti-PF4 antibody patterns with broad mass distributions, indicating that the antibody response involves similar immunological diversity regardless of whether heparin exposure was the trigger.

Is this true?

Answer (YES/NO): NO